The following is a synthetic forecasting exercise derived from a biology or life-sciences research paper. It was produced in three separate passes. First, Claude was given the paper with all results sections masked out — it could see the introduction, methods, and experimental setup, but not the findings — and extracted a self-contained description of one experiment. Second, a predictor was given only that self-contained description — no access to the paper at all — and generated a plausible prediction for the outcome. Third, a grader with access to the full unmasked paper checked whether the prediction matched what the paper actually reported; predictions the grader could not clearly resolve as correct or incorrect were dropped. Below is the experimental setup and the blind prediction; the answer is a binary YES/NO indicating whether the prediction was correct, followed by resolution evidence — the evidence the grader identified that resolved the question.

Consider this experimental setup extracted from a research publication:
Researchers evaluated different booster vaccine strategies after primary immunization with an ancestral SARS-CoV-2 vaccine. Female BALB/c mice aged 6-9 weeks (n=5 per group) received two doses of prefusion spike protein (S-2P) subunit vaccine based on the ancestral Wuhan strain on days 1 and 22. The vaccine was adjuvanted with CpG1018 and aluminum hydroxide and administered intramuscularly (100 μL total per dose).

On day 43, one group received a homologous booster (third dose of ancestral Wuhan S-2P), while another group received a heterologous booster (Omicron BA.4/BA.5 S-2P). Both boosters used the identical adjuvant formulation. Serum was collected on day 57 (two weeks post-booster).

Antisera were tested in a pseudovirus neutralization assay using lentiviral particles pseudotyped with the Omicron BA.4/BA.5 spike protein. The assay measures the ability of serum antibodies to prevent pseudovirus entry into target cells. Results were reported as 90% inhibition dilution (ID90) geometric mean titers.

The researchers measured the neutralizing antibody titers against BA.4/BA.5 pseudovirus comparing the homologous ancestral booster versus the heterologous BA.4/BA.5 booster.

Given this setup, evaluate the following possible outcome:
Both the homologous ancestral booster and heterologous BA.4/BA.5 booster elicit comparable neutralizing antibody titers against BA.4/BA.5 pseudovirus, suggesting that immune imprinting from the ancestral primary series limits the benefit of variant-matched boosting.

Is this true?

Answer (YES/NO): NO